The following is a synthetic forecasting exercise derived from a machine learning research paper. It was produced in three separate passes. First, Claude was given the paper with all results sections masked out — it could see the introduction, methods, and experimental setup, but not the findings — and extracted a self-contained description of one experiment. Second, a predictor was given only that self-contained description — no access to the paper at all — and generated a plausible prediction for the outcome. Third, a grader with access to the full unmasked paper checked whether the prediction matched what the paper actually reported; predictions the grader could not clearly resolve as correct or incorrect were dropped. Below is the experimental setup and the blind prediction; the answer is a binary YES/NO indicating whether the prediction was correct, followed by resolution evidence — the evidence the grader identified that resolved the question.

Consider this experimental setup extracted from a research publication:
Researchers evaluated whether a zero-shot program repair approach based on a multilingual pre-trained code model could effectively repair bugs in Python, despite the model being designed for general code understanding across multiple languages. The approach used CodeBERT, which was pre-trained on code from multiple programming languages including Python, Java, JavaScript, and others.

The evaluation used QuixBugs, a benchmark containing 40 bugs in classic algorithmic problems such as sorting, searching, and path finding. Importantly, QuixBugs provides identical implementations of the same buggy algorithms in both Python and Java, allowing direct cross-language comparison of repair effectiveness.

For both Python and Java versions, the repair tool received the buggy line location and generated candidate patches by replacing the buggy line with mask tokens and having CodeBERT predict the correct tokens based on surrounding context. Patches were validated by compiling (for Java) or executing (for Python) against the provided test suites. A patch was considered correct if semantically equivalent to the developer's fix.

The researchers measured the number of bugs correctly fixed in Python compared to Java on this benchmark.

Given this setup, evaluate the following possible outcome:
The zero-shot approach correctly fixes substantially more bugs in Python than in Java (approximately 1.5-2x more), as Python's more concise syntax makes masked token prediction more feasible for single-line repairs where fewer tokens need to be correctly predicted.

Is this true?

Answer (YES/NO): NO